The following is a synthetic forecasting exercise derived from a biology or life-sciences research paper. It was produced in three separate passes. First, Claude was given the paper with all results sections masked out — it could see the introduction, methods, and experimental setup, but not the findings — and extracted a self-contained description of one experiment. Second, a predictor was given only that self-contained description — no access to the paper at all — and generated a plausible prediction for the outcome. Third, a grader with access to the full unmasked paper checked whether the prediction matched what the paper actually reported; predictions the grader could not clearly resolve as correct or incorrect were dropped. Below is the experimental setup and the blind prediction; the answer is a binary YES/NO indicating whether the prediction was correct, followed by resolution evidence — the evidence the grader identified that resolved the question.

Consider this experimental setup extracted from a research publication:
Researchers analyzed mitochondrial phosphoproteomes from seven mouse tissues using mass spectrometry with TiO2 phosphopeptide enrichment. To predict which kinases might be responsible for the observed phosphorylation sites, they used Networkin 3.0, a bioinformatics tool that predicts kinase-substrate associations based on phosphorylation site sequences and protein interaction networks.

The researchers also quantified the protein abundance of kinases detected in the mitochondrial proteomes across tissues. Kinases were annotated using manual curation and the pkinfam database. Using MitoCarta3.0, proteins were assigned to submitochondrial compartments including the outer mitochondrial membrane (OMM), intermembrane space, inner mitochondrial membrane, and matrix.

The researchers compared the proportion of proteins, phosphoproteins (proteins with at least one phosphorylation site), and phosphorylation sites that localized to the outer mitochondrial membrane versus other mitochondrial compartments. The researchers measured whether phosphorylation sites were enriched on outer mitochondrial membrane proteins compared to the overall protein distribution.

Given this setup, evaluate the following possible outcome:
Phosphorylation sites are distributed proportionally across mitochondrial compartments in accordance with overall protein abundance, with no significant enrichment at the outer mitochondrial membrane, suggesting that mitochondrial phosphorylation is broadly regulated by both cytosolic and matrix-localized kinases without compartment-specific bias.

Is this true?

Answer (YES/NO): NO